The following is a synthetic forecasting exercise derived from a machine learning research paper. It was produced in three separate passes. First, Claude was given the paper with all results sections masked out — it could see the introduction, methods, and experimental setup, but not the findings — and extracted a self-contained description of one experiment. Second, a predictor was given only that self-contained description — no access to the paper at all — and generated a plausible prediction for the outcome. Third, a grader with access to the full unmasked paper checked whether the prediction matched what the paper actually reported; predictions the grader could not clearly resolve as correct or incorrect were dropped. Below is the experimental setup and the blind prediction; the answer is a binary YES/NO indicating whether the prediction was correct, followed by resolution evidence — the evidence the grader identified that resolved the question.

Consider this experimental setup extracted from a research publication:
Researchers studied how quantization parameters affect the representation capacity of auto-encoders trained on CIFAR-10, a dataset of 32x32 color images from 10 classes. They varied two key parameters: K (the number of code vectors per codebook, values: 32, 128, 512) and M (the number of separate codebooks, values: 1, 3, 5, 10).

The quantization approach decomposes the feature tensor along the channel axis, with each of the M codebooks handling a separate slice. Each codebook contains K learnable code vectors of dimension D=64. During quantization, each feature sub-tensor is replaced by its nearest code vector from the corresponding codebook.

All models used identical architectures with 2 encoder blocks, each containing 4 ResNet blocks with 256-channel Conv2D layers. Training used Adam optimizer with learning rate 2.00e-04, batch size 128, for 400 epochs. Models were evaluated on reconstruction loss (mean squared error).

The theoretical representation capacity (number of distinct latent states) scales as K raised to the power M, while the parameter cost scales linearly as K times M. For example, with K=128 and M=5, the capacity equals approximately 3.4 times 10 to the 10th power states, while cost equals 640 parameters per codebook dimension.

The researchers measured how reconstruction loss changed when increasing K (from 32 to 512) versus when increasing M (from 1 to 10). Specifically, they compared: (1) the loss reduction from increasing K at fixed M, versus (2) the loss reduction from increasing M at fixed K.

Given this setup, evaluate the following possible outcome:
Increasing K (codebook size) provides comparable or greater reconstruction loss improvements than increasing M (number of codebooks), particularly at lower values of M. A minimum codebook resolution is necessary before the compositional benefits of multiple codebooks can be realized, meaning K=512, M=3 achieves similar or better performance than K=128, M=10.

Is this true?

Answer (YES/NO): NO